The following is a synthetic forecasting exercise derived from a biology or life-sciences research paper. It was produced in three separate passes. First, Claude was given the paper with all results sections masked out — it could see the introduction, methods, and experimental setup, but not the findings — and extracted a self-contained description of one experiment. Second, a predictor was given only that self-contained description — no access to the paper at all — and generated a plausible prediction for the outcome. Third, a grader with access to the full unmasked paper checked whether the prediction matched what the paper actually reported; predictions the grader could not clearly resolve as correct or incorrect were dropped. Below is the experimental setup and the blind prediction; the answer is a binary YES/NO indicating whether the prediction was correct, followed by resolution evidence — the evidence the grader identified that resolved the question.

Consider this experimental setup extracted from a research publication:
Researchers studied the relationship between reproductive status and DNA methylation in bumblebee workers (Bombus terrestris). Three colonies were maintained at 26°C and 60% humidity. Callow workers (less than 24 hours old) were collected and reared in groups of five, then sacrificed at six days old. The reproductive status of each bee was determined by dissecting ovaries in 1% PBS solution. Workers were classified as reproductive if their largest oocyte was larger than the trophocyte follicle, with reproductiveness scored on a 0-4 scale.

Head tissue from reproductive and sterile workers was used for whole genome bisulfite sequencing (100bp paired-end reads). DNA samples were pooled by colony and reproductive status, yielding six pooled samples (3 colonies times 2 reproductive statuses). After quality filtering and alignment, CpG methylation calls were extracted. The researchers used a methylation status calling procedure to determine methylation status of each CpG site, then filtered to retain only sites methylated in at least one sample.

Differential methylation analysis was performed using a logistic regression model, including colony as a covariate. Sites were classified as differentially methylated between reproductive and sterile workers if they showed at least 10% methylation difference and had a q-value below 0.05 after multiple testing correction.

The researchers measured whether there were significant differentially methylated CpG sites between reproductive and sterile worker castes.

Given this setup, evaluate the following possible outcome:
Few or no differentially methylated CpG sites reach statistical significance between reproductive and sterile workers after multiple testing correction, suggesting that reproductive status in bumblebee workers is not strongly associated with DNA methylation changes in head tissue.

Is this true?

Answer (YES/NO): NO